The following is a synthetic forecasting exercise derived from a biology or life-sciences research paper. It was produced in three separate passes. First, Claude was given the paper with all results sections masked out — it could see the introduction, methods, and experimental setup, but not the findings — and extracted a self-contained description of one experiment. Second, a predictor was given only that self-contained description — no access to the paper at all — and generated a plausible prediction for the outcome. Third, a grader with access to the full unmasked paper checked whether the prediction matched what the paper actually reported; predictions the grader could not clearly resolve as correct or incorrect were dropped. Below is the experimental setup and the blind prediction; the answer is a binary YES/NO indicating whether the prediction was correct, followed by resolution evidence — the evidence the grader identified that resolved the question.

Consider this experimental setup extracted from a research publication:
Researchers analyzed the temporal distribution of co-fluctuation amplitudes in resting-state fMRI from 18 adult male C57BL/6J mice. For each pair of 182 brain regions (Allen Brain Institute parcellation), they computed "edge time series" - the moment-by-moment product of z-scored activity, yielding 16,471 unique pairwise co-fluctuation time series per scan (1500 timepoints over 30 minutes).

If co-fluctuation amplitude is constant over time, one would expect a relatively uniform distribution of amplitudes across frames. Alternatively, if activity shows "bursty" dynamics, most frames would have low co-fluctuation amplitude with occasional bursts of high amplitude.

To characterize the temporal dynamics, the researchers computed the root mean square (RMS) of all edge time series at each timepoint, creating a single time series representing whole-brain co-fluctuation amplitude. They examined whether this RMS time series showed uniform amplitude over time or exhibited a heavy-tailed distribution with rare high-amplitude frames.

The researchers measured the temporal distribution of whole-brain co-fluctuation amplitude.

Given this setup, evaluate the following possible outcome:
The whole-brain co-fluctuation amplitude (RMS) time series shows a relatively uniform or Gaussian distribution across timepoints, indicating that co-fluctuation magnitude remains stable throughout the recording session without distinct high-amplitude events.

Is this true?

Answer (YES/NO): NO